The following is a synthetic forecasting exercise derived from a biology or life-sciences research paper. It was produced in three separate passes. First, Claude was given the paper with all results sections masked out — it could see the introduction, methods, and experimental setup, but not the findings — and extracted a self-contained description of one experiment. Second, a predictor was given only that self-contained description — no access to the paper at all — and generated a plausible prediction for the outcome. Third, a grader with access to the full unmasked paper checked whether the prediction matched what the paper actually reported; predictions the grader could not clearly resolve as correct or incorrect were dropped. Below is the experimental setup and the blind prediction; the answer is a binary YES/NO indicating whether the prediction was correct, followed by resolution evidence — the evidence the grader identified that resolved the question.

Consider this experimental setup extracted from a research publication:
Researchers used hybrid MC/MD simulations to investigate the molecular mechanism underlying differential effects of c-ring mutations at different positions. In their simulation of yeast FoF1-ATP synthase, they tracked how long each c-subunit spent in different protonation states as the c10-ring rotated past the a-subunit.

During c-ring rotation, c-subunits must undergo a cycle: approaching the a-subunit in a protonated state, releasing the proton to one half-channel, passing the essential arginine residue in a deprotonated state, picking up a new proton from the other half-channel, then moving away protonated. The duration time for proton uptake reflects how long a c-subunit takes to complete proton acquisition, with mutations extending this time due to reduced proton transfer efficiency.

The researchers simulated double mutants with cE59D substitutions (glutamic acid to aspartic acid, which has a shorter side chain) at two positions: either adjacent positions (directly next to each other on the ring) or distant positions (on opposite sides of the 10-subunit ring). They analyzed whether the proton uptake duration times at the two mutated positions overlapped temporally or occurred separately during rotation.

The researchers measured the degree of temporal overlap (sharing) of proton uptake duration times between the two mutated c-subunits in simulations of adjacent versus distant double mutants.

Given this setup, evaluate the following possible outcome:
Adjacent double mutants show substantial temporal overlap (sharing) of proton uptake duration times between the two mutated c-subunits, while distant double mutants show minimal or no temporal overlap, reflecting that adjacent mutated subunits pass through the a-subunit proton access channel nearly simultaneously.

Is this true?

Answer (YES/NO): YES